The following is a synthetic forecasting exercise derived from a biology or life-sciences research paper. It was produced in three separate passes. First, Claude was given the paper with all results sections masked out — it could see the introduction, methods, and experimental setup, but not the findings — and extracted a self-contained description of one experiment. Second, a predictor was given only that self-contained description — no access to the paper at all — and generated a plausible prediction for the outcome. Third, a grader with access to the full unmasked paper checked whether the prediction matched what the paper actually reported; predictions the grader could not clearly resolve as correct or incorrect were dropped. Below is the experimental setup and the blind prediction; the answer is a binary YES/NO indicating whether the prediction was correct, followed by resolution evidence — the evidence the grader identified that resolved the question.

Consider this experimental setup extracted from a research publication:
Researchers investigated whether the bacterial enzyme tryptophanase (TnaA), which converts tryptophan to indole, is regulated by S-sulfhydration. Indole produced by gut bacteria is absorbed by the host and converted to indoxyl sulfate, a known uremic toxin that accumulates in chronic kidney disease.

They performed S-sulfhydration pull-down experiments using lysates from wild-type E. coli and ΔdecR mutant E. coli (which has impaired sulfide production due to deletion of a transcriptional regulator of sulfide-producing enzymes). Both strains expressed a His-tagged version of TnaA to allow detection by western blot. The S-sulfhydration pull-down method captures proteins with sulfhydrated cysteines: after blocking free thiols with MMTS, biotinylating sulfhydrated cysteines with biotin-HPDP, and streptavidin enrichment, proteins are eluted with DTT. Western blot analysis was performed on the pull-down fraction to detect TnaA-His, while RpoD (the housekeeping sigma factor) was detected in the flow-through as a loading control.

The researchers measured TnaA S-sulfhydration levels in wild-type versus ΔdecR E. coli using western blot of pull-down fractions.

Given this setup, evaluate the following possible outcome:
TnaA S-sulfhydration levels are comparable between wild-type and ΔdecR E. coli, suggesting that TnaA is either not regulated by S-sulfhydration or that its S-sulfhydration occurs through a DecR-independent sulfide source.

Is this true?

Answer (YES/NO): NO